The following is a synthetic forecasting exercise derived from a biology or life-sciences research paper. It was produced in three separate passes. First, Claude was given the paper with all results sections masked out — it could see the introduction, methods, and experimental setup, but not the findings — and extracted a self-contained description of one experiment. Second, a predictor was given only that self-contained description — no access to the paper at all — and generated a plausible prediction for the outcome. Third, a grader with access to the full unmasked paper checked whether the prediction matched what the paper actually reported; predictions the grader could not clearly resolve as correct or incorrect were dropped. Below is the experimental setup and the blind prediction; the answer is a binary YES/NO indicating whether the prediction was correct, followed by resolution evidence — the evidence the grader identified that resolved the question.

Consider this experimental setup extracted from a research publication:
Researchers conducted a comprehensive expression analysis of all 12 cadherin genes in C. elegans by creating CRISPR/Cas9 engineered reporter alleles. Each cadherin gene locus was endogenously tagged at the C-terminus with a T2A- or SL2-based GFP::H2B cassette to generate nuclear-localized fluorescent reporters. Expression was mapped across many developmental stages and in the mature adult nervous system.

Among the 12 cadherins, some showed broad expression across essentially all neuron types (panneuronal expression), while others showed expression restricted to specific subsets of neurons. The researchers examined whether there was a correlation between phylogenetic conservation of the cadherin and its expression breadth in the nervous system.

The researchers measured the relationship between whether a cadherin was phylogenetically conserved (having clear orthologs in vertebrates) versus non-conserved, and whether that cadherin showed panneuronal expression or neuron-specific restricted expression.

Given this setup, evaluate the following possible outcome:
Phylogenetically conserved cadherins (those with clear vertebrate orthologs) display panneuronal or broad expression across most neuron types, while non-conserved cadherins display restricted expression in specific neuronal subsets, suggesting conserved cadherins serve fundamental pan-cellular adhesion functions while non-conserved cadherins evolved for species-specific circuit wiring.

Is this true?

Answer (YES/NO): NO